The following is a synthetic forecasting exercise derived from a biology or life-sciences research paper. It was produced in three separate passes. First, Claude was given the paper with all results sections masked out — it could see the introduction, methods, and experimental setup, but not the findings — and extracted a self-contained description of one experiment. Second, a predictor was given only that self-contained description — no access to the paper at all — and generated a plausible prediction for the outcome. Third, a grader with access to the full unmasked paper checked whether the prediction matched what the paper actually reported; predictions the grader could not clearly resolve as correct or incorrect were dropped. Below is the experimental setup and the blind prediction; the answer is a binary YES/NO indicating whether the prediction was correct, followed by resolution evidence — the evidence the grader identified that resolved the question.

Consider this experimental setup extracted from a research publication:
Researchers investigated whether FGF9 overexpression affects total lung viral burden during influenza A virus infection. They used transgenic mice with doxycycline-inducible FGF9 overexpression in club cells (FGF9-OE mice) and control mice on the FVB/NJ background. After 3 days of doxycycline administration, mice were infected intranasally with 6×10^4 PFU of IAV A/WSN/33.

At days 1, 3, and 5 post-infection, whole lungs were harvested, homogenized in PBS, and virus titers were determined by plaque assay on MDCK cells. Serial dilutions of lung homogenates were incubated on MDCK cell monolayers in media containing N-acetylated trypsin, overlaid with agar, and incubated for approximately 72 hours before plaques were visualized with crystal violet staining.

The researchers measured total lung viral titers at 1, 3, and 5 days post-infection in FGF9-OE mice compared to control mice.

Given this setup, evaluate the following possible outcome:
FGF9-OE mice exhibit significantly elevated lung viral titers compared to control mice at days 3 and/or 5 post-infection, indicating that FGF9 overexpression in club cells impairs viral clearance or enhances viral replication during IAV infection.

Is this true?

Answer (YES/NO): YES